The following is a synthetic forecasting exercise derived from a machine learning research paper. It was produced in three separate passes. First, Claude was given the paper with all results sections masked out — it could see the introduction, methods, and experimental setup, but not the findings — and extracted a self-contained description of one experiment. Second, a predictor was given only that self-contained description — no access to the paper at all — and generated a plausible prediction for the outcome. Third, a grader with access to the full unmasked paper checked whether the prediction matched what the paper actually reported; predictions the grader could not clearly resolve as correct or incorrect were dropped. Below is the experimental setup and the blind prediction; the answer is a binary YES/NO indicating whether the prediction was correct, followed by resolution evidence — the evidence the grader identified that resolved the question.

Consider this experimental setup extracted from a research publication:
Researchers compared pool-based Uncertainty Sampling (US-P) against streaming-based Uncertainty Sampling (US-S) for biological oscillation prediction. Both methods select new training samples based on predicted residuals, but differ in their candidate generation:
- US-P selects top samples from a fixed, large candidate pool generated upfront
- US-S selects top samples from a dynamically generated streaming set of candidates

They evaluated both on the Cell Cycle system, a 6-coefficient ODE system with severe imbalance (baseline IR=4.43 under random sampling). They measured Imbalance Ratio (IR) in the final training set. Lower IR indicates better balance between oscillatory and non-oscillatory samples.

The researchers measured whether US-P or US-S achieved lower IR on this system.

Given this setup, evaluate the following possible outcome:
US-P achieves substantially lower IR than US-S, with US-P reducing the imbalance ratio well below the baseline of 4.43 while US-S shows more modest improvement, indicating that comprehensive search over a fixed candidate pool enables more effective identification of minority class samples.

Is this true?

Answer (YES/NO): YES